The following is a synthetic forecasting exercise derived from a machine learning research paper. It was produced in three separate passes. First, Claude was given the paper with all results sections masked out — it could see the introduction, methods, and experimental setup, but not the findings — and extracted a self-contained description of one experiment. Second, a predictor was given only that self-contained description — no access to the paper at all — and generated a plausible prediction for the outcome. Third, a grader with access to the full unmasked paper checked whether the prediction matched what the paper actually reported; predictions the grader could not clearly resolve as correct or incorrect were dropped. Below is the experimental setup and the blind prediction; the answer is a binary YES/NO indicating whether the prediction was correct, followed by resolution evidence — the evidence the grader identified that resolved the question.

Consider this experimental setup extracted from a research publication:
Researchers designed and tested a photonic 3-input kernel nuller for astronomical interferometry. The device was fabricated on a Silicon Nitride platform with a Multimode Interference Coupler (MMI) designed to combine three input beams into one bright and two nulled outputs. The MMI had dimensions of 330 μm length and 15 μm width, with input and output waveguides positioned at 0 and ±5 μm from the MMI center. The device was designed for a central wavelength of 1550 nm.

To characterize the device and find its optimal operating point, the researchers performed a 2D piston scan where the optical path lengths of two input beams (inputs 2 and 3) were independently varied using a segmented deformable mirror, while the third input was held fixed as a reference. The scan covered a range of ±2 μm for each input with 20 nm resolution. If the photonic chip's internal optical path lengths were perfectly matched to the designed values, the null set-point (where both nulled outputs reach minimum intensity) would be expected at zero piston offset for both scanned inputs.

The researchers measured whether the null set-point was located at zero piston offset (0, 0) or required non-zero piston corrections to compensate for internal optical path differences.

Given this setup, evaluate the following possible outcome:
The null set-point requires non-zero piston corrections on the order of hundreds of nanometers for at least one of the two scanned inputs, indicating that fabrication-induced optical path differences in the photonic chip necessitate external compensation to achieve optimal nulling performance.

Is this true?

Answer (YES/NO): YES